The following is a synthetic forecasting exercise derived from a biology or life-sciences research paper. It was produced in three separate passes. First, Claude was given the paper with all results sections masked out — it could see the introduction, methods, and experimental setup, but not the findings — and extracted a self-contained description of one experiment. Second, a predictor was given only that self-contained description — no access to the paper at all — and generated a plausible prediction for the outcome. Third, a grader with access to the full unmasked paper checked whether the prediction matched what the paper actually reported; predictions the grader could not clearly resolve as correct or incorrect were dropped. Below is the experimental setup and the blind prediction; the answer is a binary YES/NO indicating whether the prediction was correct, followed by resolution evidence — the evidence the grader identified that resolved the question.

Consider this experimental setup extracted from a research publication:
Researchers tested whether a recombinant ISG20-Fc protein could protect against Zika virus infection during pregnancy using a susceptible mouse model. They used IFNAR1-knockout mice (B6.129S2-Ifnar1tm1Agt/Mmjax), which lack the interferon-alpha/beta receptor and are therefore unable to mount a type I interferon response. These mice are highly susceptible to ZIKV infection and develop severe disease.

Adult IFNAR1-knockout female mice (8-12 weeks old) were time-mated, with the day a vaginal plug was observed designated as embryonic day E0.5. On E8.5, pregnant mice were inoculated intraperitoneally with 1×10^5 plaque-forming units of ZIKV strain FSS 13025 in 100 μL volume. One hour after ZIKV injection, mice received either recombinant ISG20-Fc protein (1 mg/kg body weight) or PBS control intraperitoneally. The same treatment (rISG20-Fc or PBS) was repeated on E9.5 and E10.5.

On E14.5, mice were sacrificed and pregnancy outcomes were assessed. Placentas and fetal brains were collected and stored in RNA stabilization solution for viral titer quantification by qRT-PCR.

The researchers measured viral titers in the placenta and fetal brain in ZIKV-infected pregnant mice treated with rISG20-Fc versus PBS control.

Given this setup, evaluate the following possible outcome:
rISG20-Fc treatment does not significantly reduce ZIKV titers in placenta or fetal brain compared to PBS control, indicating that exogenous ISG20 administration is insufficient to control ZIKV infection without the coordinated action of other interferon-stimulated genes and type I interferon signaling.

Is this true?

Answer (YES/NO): NO